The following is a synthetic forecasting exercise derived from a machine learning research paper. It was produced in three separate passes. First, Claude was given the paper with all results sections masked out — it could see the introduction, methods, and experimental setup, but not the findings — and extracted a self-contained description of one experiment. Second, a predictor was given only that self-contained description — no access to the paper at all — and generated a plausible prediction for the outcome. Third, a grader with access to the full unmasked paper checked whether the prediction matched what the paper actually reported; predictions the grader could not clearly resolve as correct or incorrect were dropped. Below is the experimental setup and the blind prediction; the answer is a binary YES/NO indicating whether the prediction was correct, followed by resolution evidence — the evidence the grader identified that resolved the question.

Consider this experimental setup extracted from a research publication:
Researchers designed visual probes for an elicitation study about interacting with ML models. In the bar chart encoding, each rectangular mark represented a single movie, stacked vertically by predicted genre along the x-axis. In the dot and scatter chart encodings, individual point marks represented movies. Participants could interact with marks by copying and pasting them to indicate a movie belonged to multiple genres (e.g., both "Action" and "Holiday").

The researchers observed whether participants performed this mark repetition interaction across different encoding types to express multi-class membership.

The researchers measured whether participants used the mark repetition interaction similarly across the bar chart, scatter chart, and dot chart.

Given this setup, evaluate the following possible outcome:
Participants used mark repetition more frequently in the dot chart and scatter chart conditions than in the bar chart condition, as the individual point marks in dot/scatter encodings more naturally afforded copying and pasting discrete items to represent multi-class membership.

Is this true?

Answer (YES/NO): YES